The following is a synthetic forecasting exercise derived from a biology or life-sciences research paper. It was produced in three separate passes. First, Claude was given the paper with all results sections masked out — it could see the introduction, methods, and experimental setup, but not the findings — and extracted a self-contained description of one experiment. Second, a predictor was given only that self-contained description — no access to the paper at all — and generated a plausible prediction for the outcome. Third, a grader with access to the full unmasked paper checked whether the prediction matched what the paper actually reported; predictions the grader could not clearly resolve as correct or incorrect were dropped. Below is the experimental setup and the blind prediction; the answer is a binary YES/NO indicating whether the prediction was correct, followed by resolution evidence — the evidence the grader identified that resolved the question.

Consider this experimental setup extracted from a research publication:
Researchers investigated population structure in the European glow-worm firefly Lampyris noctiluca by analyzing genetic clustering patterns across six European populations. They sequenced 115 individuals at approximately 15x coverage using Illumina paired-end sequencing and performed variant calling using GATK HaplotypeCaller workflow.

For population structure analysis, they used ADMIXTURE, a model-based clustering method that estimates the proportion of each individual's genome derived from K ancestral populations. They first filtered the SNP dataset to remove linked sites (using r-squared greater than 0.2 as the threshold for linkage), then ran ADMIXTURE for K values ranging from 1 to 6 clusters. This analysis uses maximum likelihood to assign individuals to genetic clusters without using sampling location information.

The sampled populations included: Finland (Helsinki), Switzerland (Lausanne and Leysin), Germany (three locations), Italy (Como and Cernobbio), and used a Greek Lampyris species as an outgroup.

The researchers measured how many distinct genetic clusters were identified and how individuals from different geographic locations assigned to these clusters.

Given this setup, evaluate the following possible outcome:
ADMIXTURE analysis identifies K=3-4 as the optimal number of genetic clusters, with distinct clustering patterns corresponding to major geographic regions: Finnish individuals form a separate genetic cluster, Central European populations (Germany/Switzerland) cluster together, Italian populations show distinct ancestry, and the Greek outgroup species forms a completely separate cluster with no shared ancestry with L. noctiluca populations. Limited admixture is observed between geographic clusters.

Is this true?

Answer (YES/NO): NO